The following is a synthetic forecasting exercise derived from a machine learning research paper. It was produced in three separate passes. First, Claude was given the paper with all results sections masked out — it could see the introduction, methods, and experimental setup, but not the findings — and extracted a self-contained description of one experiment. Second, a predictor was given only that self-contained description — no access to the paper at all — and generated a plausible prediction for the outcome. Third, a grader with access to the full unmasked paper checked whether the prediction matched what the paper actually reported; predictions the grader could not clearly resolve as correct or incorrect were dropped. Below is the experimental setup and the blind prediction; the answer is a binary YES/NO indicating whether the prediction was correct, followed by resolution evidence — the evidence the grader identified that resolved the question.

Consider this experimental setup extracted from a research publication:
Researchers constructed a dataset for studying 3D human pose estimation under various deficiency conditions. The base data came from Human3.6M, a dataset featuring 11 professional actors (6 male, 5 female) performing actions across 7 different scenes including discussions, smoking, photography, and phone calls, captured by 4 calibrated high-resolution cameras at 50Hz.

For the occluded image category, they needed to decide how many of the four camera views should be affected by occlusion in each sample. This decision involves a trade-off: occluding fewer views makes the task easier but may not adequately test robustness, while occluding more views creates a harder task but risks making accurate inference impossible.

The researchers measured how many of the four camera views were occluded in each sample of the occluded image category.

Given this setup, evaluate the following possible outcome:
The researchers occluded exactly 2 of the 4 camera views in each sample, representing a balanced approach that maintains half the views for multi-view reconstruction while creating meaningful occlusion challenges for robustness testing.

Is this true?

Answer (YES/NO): NO